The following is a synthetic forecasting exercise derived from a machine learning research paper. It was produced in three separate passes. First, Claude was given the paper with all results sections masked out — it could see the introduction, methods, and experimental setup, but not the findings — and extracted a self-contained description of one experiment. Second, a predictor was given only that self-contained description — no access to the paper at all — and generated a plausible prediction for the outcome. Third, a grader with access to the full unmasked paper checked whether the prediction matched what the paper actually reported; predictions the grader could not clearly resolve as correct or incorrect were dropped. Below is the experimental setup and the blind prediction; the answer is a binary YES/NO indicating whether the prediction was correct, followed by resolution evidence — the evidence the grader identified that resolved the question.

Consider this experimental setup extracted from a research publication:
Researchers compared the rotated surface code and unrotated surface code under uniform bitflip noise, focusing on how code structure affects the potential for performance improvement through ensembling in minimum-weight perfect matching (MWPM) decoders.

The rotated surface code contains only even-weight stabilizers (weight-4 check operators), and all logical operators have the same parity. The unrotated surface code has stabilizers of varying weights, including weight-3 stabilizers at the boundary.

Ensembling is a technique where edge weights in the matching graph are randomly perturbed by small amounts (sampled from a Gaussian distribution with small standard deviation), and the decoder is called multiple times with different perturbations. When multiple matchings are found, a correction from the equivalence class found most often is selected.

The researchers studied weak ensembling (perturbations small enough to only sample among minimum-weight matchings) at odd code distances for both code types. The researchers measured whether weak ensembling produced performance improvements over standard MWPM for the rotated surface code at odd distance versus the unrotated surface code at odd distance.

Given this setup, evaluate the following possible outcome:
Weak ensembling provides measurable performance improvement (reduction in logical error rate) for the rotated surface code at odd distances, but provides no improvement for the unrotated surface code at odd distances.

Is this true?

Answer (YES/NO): NO